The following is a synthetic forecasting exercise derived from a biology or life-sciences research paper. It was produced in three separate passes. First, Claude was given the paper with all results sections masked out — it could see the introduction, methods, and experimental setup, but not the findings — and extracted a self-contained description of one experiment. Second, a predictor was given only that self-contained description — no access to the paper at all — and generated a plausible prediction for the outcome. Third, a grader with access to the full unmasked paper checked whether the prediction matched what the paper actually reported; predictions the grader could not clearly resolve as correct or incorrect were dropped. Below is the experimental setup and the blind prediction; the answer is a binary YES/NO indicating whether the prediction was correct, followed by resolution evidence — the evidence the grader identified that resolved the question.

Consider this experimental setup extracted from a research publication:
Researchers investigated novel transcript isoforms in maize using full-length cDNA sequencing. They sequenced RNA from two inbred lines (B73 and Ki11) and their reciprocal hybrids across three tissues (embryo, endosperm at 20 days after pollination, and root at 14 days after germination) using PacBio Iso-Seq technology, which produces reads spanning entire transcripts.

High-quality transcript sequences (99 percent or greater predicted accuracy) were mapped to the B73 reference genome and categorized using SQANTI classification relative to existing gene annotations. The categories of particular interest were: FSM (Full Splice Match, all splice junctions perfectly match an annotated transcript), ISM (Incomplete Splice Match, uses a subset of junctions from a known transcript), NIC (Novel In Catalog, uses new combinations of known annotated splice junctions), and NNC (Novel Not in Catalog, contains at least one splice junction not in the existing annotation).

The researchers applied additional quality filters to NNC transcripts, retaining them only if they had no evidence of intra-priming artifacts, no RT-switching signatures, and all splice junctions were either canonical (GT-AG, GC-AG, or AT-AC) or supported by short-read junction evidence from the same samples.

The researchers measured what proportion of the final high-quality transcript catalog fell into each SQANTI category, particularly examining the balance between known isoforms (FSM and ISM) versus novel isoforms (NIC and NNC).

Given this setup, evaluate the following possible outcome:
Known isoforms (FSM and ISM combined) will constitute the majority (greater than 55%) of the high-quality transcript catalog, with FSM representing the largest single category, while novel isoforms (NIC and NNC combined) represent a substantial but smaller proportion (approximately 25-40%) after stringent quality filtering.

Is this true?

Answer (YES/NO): YES